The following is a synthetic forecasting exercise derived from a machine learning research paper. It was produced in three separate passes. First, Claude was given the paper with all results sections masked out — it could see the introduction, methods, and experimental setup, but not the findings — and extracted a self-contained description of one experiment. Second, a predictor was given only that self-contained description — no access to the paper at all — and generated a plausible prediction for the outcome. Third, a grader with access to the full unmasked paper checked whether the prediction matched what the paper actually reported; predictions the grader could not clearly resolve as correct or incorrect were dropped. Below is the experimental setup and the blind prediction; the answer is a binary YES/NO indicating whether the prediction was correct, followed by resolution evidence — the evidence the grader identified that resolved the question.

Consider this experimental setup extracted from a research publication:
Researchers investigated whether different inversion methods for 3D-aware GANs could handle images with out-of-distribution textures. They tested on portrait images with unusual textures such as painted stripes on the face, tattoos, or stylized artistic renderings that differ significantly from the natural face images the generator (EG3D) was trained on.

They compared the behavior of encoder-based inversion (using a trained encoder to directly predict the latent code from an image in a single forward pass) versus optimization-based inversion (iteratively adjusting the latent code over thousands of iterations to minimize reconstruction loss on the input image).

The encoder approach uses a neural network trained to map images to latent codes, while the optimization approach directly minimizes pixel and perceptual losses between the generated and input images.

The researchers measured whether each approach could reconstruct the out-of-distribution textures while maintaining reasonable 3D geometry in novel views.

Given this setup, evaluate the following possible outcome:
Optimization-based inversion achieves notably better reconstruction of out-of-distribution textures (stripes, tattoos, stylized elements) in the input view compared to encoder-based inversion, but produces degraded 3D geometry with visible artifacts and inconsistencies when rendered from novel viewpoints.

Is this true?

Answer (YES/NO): YES